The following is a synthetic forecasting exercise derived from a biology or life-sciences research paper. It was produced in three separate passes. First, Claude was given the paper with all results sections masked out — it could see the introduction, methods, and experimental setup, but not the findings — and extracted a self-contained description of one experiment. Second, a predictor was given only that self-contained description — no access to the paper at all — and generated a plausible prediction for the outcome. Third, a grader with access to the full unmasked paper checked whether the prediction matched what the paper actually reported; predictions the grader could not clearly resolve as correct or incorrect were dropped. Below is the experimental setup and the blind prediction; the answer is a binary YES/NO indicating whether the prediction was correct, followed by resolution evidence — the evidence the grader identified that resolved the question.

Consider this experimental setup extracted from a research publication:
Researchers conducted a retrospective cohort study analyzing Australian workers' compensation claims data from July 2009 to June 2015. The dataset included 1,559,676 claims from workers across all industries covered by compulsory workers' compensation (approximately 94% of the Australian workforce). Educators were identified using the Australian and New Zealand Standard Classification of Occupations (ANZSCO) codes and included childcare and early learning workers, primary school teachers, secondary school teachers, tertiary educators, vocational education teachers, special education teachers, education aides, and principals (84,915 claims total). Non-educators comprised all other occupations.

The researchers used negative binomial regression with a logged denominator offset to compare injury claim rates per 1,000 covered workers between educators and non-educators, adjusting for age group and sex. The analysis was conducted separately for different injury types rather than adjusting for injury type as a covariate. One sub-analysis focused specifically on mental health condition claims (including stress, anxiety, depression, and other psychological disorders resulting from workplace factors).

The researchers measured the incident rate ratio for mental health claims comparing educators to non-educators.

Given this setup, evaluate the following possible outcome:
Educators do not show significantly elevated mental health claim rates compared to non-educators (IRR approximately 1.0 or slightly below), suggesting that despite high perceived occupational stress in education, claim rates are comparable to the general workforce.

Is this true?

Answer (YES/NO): NO